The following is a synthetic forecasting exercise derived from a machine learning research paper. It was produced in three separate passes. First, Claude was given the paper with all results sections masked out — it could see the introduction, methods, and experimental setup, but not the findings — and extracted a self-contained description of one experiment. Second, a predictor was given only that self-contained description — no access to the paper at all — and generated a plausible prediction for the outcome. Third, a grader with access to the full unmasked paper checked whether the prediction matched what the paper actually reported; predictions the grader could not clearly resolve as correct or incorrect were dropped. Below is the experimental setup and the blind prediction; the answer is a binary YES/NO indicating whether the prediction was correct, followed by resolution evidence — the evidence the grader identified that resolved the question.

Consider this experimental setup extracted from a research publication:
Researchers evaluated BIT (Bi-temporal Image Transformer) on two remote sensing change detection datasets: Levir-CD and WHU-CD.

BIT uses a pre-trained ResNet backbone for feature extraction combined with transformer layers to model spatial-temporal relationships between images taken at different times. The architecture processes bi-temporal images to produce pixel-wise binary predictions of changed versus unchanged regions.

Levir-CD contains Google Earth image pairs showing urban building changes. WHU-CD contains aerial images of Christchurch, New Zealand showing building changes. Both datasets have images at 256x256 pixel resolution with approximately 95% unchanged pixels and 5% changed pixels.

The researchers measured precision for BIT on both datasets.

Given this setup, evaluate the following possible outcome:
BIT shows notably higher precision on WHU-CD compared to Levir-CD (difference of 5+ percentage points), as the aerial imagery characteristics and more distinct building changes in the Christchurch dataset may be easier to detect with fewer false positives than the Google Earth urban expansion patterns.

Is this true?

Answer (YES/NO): NO